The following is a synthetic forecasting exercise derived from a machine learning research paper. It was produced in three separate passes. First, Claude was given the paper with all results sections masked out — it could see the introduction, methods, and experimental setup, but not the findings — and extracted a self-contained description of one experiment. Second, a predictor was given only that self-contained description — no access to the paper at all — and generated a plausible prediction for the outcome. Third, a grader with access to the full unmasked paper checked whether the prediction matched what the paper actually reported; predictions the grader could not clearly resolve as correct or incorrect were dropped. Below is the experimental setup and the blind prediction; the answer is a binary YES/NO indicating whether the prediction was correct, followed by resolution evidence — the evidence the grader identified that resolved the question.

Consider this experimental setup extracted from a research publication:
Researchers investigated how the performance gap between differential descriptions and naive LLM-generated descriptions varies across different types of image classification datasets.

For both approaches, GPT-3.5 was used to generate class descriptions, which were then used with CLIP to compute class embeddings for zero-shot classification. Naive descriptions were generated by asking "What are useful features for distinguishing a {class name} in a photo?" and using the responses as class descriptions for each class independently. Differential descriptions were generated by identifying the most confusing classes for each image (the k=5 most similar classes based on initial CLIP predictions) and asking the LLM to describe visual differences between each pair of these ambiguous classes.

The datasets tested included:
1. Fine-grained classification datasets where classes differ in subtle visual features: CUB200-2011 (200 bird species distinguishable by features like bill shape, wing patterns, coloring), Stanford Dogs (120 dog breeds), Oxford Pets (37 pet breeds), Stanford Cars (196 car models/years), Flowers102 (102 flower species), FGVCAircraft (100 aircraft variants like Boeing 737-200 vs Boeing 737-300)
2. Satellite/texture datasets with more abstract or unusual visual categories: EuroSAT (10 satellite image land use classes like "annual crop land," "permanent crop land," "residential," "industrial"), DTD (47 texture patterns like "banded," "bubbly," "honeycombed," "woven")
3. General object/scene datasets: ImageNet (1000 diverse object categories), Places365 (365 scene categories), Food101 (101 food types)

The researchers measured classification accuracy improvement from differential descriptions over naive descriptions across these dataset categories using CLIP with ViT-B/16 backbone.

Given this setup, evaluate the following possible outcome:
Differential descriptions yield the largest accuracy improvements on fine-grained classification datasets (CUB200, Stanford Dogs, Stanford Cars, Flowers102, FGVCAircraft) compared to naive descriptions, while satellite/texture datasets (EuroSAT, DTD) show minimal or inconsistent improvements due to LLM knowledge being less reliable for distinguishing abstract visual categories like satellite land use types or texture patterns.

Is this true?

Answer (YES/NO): NO